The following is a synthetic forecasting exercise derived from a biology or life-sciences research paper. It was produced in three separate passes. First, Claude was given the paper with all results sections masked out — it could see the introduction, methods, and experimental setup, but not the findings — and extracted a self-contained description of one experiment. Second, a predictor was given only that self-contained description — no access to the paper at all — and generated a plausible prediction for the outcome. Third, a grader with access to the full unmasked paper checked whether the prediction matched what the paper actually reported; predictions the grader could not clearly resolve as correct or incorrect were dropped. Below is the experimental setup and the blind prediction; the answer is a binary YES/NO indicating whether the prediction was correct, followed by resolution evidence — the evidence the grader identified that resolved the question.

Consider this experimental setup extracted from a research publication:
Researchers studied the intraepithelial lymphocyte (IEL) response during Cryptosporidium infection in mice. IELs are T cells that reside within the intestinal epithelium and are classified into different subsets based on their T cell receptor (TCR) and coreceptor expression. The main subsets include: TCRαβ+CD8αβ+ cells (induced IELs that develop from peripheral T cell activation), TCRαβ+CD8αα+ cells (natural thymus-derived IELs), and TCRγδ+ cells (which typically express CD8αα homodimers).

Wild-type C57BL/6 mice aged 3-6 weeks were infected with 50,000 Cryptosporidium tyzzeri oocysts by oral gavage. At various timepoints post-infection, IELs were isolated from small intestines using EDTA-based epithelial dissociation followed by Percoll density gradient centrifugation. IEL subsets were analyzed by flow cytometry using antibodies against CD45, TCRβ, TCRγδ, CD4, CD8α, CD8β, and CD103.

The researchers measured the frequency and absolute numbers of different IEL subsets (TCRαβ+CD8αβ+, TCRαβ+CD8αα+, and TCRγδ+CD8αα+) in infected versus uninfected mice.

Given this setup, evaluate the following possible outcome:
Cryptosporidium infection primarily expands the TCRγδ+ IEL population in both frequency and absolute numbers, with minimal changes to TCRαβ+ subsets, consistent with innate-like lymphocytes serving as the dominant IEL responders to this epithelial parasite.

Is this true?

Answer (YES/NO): NO